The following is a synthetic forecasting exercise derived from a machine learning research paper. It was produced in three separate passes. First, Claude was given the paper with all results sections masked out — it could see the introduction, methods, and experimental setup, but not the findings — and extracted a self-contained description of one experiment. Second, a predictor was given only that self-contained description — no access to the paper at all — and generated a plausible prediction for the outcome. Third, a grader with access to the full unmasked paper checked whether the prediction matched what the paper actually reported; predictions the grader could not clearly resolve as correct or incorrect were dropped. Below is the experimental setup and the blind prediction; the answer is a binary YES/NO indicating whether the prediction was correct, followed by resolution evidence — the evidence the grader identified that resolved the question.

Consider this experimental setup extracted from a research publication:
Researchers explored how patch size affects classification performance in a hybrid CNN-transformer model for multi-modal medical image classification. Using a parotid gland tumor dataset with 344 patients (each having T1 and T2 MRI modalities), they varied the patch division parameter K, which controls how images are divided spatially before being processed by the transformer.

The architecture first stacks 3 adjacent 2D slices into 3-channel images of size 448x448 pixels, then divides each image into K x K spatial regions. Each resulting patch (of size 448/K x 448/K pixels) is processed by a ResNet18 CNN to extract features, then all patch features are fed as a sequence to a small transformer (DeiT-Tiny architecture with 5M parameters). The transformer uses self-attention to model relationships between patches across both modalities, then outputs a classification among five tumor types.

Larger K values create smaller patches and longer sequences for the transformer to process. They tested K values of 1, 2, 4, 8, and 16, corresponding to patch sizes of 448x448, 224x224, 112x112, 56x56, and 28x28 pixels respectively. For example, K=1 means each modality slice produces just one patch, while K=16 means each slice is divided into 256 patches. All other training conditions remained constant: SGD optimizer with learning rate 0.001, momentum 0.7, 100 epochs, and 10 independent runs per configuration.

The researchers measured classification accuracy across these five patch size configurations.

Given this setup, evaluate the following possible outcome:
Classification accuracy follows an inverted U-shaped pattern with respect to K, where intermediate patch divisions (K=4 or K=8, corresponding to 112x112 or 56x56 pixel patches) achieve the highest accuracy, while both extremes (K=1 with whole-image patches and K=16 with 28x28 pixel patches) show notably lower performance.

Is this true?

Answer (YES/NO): NO